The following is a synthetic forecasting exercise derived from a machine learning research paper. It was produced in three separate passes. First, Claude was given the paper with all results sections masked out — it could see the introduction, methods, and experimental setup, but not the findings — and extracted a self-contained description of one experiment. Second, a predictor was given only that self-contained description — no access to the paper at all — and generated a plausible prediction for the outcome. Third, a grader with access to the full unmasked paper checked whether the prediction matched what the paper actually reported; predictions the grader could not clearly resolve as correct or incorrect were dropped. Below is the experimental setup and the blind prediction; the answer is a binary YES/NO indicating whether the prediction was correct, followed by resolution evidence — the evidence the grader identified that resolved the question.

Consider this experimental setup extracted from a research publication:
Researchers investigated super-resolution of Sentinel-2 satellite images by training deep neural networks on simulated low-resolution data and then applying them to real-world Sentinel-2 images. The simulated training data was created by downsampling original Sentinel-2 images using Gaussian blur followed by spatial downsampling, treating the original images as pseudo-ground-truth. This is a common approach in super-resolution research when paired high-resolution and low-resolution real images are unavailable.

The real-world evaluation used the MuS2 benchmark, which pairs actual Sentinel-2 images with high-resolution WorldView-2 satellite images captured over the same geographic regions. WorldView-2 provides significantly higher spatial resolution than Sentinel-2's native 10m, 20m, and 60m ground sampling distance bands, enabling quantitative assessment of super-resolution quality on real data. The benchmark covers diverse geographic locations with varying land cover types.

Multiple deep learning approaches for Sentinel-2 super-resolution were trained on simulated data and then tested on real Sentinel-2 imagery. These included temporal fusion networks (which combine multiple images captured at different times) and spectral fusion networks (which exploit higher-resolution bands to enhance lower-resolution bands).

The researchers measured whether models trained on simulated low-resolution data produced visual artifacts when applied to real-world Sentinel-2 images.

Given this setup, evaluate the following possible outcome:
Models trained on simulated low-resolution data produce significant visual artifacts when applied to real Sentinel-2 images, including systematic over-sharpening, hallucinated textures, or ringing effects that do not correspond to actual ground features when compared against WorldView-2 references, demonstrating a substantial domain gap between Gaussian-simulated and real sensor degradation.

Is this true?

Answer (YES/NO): NO